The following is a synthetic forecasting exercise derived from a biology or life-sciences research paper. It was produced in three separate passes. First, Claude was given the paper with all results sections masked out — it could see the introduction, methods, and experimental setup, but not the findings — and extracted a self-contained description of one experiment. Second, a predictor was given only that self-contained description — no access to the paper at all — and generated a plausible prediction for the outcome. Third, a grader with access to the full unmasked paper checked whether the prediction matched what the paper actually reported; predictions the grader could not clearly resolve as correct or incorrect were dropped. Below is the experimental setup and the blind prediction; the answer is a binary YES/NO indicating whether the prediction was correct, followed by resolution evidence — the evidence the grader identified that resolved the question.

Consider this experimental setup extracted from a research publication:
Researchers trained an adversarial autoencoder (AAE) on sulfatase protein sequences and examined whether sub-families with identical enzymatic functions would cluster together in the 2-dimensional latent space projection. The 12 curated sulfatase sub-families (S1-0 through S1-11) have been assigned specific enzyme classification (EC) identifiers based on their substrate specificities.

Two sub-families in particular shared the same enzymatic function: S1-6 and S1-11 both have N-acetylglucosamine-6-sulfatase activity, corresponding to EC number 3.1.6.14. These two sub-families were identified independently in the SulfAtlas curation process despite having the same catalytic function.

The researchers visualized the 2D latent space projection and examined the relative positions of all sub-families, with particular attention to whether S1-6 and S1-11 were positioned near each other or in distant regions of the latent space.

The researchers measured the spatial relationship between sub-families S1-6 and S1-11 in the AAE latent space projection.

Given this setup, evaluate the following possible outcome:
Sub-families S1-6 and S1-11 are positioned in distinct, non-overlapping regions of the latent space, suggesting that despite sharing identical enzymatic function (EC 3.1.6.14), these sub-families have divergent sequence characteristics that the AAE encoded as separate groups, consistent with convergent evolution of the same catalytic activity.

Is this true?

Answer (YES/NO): NO